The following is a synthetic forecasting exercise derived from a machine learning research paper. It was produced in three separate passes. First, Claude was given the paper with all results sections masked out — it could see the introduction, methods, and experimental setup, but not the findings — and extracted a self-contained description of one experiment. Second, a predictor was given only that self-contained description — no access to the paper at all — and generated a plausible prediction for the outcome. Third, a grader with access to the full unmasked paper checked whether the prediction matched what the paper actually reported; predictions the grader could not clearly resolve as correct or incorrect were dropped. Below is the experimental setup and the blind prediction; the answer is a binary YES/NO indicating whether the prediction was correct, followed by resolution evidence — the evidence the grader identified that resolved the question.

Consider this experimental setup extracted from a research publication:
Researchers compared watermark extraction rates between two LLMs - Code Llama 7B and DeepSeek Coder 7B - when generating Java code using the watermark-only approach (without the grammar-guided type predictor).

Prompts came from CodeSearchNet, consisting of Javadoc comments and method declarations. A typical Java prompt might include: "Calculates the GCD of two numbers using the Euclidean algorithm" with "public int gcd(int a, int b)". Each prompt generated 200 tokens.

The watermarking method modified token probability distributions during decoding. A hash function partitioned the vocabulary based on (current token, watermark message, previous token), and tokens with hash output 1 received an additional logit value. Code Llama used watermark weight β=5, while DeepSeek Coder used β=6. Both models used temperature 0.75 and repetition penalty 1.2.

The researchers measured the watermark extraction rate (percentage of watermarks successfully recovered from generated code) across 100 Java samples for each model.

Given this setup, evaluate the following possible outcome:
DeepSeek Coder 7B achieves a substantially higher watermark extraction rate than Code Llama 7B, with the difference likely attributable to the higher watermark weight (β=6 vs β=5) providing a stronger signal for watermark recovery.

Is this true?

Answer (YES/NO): YES